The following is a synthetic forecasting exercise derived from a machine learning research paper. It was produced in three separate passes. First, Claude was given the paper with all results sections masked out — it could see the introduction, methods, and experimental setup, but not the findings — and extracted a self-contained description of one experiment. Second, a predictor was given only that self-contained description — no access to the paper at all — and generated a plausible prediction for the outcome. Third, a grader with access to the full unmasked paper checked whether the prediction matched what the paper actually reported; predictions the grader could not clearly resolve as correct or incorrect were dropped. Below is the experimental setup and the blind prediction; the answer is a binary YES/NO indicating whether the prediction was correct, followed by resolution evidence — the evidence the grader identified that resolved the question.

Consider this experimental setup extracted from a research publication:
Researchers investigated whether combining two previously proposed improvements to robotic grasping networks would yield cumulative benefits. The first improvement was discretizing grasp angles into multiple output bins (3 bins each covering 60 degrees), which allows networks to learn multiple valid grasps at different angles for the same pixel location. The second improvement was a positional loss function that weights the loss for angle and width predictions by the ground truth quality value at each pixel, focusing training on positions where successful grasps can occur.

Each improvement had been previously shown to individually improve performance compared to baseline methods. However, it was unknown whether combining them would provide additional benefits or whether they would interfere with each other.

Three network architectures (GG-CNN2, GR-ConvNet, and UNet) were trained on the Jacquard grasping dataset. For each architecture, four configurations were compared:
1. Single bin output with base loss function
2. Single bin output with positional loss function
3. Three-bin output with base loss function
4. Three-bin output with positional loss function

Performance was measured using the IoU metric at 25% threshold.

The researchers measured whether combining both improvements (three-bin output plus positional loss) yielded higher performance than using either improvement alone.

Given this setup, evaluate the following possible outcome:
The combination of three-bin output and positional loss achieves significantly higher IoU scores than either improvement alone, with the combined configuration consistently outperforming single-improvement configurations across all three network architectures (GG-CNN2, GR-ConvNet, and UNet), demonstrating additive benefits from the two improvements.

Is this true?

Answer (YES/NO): YES